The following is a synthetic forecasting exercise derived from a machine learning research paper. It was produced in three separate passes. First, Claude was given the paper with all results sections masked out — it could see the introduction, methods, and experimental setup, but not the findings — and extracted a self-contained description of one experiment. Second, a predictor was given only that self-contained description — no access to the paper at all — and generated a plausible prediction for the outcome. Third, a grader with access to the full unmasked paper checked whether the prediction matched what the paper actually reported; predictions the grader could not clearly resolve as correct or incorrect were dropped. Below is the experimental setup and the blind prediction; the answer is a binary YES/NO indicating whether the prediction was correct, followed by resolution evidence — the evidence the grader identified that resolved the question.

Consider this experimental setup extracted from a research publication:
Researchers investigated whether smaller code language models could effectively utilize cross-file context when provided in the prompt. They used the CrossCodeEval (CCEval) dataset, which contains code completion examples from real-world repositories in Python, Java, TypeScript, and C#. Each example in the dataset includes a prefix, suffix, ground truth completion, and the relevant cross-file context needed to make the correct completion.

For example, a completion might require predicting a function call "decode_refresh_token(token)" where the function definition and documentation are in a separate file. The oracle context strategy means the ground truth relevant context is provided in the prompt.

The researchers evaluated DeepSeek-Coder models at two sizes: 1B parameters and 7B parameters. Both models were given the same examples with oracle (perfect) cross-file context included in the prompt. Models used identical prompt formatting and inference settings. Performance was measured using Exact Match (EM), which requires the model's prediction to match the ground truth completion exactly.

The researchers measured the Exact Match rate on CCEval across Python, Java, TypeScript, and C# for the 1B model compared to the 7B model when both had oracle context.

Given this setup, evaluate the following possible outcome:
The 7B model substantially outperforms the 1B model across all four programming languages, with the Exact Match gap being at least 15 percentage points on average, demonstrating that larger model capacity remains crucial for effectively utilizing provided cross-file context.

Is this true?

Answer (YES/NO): YES